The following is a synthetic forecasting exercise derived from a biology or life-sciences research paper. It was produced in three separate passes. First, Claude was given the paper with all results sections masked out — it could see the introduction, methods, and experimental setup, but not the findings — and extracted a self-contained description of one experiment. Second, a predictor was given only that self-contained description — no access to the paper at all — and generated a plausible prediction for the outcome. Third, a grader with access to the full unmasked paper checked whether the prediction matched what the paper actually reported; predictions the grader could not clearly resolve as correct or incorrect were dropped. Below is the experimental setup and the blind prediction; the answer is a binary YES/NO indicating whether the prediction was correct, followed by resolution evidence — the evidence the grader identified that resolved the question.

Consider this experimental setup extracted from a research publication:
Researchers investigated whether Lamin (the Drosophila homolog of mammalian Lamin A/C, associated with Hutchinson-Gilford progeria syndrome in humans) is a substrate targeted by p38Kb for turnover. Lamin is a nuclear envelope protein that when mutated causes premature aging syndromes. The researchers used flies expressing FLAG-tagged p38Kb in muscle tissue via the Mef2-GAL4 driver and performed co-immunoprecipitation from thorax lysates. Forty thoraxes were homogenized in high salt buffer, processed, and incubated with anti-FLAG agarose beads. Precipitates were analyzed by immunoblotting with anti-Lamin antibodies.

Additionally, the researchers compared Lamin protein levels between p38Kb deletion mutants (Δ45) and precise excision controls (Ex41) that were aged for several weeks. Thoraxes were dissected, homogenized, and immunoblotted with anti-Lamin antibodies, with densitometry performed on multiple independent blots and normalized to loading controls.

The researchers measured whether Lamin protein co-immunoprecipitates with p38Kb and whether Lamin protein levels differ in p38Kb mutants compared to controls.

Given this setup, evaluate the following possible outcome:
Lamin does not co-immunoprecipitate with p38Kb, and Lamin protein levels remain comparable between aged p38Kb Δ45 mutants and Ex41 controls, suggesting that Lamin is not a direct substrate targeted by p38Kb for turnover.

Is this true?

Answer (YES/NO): NO